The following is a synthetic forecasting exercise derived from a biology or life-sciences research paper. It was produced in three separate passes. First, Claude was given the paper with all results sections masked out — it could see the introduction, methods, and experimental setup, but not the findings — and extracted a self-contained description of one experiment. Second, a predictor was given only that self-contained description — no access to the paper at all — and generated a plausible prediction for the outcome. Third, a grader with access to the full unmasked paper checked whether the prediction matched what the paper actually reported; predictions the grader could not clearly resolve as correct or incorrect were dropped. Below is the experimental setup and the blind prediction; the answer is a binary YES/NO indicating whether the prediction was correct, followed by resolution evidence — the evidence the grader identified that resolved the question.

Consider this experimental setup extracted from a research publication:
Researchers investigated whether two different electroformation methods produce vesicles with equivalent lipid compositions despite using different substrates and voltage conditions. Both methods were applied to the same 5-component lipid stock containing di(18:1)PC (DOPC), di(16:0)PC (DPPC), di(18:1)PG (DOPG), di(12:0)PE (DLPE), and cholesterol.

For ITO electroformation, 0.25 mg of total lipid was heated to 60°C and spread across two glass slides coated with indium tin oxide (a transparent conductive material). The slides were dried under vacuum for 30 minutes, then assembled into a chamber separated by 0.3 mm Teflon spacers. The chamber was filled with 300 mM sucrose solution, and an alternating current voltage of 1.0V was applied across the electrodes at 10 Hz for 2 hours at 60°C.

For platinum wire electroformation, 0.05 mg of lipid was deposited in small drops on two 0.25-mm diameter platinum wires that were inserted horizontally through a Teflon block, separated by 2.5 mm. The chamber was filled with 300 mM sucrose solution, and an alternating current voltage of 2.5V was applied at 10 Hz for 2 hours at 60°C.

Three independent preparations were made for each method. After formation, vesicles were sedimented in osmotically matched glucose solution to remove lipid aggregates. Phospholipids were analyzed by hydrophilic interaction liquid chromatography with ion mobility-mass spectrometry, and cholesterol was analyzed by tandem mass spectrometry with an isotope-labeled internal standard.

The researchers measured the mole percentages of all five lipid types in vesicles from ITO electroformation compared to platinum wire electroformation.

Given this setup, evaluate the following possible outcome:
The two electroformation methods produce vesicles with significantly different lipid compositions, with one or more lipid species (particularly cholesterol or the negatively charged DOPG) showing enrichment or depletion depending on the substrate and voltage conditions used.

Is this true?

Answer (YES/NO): NO